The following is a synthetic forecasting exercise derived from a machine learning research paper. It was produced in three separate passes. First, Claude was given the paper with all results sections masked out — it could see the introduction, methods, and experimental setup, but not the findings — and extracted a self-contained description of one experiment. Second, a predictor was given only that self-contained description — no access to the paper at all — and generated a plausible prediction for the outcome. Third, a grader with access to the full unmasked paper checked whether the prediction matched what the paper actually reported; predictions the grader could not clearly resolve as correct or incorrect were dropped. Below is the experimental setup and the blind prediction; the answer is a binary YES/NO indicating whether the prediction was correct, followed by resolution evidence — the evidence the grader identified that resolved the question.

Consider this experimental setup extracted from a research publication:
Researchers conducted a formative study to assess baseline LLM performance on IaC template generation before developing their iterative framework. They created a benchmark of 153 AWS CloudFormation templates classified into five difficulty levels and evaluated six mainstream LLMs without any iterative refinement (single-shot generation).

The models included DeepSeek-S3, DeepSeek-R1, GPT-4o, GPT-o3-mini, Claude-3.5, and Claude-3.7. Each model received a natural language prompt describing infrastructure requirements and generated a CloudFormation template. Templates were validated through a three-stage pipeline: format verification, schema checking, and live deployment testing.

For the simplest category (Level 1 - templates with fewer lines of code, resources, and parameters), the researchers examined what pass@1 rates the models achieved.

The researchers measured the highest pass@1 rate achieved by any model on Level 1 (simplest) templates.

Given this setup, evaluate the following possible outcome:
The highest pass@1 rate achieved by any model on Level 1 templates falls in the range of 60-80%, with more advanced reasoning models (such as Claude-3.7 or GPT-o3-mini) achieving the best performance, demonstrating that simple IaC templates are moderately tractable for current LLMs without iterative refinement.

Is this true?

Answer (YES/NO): NO